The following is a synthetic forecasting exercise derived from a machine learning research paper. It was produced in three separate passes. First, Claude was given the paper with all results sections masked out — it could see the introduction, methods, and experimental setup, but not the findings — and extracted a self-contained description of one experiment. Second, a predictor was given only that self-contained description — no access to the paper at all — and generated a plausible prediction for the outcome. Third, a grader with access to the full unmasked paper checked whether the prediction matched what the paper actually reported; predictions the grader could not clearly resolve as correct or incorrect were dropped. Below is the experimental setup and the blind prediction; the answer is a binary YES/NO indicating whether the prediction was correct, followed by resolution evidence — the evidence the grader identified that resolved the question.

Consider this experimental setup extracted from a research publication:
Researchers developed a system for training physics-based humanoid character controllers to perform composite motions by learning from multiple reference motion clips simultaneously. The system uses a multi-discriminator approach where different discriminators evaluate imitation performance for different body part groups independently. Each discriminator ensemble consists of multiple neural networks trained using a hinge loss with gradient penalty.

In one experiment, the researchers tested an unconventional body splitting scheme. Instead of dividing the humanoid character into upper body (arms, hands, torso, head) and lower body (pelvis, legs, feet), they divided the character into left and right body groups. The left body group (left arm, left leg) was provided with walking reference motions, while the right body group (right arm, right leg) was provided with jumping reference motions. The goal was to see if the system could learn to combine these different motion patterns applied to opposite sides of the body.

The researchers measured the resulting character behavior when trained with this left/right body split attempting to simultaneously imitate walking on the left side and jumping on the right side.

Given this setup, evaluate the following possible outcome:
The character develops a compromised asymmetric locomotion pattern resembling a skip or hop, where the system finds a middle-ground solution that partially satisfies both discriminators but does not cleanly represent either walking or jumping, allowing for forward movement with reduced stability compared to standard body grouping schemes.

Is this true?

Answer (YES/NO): NO